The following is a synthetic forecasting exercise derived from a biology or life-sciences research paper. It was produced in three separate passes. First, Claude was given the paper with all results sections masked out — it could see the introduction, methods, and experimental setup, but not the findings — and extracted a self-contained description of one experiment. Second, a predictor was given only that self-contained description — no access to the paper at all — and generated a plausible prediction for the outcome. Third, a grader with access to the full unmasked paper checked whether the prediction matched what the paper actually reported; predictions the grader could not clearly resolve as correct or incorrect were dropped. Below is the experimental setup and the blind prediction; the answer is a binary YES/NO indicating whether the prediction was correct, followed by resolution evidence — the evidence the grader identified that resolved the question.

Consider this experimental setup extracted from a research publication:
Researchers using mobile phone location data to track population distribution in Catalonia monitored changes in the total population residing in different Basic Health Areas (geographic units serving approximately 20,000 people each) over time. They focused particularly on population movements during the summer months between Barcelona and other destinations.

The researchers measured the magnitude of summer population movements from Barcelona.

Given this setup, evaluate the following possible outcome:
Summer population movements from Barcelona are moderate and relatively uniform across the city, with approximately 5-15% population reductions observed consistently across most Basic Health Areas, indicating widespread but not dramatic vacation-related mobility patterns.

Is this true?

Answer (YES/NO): NO